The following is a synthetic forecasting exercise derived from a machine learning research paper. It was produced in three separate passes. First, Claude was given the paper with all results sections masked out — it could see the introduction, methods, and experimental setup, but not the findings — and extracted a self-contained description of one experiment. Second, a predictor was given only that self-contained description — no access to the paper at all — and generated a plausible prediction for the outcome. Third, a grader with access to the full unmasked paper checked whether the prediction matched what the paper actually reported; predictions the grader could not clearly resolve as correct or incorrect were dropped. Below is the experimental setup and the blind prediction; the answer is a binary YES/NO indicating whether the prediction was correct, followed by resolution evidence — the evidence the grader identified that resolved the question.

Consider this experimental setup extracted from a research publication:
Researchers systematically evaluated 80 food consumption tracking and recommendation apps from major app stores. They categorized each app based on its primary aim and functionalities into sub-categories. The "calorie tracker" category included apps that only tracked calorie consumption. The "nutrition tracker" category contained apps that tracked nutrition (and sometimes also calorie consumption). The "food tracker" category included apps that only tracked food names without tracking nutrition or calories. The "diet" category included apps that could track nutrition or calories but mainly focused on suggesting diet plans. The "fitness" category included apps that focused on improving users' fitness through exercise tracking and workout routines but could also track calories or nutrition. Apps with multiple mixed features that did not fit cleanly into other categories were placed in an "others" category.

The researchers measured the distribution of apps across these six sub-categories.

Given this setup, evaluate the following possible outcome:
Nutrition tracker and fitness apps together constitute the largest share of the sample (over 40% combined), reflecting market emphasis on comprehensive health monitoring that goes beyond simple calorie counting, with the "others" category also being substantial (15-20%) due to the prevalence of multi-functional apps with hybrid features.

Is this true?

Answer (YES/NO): NO